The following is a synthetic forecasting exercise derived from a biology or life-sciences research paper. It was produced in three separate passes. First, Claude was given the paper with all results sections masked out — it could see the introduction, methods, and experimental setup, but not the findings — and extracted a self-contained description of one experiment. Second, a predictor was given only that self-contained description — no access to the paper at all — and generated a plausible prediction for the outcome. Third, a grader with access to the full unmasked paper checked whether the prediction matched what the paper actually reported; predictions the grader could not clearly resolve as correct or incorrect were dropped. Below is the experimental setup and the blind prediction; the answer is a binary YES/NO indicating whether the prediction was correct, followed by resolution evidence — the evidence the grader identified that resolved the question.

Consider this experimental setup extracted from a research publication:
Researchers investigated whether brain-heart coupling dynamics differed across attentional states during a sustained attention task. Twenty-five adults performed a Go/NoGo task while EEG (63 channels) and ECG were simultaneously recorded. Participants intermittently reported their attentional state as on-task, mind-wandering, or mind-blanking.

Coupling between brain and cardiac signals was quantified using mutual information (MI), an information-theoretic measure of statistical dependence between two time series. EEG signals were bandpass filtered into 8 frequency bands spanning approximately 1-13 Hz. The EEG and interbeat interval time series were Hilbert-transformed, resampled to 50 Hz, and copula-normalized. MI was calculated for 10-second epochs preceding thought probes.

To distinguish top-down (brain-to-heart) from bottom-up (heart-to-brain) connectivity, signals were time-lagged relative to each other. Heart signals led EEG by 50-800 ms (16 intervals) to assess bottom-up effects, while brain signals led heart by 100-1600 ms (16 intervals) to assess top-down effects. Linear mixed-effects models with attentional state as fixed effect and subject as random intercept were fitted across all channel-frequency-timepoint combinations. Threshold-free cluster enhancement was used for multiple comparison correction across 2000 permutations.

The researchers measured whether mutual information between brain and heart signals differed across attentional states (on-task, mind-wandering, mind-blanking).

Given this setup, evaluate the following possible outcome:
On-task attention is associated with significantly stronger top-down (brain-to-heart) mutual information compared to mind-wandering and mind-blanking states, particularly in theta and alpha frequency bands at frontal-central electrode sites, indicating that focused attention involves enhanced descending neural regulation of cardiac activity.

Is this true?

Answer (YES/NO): NO